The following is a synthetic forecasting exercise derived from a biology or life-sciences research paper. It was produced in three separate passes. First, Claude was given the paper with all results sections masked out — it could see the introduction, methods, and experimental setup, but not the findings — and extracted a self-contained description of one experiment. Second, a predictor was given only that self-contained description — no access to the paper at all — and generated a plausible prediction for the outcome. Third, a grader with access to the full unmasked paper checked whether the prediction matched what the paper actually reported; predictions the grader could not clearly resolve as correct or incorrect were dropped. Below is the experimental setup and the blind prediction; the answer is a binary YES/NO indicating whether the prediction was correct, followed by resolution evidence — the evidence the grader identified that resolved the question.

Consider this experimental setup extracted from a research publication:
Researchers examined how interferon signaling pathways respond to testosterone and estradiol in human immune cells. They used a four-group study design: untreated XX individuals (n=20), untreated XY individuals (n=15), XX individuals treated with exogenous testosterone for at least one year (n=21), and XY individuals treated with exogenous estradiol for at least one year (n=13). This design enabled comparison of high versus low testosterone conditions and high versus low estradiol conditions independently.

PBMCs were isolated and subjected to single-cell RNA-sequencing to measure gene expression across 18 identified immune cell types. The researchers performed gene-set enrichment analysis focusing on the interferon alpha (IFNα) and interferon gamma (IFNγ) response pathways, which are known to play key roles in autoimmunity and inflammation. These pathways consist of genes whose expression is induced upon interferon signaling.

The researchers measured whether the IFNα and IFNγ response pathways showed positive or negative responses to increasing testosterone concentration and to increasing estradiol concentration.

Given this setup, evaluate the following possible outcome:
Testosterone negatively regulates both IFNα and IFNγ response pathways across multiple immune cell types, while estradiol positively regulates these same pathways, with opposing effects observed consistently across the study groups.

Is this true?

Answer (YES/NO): NO